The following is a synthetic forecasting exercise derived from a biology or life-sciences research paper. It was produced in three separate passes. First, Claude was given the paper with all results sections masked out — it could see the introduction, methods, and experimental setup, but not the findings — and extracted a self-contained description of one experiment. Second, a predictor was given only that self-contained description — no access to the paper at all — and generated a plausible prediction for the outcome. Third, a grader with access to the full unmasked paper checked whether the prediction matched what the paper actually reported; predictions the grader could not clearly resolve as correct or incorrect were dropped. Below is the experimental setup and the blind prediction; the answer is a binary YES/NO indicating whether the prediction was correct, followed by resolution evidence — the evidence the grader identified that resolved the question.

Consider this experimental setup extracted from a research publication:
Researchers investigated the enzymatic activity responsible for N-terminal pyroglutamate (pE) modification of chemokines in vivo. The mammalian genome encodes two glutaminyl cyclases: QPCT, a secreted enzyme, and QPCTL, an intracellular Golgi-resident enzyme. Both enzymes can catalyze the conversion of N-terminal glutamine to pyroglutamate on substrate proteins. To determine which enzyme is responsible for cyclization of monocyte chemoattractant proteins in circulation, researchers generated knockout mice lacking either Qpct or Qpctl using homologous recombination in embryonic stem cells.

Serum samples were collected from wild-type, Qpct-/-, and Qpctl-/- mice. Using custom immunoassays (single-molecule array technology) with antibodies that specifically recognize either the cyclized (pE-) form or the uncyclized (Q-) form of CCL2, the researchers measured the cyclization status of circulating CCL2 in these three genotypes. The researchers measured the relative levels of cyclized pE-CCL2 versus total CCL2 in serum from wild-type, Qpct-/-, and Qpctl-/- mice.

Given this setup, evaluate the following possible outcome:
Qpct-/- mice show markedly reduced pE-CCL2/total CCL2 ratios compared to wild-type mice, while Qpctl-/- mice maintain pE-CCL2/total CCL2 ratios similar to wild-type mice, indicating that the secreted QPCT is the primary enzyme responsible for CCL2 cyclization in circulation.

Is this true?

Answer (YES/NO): NO